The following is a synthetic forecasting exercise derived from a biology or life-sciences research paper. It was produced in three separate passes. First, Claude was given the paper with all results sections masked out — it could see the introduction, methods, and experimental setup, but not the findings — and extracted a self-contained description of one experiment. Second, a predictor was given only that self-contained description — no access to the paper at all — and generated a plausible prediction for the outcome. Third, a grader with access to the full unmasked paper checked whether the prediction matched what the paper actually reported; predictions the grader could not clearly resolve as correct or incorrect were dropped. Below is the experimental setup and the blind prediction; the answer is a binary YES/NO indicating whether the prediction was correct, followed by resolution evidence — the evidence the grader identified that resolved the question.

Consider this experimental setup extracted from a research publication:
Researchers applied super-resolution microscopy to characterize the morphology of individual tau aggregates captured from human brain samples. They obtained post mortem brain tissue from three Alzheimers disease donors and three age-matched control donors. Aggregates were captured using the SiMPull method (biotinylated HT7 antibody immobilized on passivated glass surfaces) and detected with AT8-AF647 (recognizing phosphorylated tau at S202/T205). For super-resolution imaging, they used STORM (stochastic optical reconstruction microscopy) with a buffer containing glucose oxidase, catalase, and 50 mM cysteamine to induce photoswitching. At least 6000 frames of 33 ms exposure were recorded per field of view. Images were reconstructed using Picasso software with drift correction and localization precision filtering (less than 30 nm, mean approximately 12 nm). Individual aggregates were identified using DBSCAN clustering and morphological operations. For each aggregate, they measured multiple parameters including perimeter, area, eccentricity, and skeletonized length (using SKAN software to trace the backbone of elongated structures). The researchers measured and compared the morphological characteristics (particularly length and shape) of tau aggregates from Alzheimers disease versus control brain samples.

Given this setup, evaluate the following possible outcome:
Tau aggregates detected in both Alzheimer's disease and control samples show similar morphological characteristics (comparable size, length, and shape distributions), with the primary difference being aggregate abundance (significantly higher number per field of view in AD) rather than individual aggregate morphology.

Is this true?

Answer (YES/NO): NO